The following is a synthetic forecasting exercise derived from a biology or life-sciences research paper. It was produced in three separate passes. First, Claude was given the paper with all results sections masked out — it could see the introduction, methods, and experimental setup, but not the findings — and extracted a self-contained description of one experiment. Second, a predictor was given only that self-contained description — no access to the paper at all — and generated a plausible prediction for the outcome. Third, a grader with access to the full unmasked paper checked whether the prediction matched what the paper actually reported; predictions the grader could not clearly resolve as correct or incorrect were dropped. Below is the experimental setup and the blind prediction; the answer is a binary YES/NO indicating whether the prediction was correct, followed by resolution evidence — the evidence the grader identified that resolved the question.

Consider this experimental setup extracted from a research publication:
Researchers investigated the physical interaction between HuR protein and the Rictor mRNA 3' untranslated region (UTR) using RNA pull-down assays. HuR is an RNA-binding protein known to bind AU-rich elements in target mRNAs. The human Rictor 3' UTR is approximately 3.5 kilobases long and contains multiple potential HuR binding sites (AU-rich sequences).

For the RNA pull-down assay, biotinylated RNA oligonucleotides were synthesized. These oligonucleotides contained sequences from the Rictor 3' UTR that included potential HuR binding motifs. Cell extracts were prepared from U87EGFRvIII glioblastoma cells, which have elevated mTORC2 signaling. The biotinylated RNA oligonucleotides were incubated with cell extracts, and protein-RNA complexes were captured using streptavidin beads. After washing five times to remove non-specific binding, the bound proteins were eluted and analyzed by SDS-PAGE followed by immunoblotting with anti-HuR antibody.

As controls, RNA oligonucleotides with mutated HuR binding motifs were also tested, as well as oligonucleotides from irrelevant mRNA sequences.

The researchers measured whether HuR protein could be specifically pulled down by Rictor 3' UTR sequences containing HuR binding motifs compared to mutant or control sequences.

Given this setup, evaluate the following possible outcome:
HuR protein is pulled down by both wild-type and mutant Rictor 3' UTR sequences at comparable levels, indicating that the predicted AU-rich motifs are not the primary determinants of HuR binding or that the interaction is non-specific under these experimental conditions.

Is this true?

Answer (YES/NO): NO